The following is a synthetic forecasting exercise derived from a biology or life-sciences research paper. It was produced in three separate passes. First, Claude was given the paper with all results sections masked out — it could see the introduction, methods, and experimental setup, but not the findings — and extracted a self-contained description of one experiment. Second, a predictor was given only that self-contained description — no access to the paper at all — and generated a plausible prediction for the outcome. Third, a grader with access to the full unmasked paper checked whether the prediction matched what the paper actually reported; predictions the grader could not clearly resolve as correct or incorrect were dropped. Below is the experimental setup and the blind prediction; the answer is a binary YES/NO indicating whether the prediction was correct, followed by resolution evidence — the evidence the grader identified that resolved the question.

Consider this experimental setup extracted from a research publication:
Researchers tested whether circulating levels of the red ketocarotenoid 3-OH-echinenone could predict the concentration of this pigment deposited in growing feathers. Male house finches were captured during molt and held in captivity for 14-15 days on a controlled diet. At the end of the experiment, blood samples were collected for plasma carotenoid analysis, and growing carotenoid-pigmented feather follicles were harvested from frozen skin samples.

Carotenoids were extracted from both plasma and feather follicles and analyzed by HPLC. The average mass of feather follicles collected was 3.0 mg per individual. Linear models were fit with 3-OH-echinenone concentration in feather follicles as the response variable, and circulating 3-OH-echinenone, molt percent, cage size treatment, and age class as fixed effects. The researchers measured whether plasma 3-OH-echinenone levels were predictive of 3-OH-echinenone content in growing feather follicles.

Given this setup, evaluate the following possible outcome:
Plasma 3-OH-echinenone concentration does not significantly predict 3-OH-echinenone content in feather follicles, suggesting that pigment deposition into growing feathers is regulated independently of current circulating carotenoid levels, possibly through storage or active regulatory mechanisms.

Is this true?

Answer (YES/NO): NO